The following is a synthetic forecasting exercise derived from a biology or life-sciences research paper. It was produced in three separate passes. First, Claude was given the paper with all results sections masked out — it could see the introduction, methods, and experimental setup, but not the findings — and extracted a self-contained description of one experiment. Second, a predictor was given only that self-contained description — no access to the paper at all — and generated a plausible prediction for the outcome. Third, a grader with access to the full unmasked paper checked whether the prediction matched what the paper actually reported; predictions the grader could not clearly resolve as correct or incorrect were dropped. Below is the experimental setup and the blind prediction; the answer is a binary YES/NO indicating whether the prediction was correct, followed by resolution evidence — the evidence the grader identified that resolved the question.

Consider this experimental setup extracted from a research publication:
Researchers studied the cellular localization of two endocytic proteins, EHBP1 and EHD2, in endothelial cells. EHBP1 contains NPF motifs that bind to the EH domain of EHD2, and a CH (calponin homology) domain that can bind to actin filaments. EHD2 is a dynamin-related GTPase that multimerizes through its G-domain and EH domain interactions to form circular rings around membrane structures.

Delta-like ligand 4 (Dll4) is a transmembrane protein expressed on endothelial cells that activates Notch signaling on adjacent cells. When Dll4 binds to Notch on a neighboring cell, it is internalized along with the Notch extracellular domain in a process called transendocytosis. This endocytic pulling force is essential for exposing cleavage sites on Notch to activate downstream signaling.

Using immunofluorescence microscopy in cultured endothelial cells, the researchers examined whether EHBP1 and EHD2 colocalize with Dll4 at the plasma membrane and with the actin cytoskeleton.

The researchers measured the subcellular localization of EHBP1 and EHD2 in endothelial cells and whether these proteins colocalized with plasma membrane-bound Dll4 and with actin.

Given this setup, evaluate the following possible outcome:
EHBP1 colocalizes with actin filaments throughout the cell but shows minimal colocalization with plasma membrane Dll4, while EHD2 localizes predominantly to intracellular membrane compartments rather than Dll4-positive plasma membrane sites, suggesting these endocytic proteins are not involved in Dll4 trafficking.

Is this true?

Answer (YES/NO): NO